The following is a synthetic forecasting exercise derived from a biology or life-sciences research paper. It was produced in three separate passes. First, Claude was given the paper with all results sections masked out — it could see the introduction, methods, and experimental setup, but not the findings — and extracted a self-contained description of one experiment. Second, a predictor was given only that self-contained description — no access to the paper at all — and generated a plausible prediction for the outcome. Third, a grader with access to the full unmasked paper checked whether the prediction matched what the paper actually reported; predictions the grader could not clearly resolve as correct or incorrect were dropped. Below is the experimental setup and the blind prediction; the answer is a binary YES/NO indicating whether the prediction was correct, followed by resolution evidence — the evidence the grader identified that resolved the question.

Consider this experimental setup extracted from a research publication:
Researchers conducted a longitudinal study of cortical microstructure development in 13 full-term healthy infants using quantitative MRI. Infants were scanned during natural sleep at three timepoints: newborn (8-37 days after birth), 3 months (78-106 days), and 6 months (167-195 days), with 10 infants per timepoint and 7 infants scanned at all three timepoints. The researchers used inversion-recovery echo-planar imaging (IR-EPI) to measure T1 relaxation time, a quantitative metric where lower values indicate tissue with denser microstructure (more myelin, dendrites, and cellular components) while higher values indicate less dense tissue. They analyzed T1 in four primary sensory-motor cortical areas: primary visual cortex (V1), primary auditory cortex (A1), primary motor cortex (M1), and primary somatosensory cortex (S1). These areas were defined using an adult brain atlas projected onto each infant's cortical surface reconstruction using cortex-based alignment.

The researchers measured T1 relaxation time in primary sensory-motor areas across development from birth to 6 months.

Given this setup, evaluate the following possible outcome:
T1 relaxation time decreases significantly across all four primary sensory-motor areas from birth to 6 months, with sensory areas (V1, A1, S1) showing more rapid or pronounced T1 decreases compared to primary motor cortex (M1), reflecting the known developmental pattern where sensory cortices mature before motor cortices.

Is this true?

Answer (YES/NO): NO